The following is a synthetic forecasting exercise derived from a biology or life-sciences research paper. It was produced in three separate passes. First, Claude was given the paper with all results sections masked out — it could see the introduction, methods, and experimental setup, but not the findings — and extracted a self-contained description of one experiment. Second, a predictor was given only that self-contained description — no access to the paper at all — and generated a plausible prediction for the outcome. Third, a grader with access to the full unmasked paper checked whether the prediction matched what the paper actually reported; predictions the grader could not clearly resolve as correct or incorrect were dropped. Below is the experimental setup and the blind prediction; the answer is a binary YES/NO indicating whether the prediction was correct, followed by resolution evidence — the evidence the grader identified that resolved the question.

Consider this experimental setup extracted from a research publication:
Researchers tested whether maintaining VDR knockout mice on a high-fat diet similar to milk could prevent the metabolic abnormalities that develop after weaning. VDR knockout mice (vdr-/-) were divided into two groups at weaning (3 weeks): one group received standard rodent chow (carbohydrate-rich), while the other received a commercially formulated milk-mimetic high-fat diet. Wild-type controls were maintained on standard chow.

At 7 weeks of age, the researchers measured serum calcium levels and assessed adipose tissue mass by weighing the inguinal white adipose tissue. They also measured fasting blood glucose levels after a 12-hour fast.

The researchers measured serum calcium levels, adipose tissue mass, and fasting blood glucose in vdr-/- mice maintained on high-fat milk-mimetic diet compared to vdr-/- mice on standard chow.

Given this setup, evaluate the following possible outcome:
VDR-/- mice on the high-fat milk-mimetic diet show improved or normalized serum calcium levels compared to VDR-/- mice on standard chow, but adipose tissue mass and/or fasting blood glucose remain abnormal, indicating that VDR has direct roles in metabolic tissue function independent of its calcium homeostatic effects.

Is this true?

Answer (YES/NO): NO